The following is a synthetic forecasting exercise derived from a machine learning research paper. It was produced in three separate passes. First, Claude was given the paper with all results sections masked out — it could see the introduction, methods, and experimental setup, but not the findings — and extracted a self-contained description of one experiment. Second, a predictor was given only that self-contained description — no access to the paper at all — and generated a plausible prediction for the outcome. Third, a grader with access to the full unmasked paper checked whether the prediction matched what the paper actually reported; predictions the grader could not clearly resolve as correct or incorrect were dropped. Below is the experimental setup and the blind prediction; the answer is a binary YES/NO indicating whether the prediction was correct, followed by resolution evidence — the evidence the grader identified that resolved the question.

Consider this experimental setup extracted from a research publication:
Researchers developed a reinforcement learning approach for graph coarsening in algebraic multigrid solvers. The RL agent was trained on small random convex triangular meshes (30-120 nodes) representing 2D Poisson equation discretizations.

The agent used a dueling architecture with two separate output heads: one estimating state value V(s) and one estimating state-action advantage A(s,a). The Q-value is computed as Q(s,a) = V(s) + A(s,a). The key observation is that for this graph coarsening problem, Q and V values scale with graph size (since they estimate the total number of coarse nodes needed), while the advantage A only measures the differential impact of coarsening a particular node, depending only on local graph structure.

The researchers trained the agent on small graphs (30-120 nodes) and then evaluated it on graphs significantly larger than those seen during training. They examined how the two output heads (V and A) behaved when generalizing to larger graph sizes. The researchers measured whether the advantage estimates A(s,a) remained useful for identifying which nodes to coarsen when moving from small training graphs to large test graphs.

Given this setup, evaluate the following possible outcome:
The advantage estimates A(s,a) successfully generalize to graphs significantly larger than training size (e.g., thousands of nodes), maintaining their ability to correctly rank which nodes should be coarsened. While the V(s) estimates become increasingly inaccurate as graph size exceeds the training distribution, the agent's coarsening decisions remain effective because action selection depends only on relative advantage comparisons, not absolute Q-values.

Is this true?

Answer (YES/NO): YES